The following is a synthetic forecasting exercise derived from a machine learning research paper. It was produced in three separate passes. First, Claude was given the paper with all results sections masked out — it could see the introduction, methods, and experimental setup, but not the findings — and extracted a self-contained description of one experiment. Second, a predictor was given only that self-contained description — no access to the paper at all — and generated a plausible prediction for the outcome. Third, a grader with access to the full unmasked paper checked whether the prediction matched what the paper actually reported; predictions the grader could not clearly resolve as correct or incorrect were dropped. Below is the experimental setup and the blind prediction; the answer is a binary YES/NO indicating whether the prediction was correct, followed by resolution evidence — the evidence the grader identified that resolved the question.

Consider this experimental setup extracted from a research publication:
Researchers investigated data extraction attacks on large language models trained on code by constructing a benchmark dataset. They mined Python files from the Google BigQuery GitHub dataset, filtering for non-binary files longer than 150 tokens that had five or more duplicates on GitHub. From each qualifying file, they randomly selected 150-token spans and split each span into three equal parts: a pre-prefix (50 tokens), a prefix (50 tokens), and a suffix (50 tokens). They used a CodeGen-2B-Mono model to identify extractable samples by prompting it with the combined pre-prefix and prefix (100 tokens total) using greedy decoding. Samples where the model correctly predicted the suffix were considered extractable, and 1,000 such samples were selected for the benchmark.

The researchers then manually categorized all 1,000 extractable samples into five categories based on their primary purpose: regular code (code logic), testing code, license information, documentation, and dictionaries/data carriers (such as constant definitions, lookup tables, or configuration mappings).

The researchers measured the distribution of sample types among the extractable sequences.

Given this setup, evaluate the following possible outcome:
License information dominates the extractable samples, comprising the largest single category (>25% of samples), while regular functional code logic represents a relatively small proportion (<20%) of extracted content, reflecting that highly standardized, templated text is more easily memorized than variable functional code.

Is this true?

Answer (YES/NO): NO